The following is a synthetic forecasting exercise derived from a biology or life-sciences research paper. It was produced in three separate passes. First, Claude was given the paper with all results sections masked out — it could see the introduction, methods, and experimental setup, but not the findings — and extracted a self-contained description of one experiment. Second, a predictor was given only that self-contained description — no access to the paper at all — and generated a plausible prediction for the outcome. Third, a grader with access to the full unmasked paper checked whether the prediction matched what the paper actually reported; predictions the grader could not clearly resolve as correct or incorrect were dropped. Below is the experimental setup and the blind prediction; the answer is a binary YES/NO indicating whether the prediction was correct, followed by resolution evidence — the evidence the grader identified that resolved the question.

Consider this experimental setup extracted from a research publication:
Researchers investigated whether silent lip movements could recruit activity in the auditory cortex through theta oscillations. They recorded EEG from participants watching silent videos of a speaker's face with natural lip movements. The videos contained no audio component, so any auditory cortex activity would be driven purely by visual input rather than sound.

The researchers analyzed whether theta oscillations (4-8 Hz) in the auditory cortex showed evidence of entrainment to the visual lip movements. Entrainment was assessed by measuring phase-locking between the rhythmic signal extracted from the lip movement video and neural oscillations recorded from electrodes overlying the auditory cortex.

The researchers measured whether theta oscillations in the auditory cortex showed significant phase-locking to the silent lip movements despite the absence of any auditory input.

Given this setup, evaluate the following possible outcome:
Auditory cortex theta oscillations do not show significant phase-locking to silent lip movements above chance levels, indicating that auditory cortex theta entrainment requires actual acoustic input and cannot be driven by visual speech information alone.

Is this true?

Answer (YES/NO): NO